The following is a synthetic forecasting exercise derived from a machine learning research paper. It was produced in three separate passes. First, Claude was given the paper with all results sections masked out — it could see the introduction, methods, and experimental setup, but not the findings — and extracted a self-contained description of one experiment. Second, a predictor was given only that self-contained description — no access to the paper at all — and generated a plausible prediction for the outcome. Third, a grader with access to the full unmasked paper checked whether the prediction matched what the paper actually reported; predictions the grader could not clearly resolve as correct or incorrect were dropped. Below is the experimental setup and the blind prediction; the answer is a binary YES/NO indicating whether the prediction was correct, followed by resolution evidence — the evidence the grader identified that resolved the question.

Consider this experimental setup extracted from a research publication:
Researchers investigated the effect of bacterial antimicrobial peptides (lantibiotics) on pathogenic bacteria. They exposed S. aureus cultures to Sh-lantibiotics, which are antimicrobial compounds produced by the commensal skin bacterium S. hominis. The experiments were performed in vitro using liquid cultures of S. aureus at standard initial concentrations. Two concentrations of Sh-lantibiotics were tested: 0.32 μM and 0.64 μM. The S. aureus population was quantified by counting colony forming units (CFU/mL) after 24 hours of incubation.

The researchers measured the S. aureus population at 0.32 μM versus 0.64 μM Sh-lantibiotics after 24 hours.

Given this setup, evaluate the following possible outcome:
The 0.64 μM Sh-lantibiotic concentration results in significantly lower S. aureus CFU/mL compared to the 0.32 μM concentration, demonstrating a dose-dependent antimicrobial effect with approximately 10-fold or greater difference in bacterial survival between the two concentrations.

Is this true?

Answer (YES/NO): YES